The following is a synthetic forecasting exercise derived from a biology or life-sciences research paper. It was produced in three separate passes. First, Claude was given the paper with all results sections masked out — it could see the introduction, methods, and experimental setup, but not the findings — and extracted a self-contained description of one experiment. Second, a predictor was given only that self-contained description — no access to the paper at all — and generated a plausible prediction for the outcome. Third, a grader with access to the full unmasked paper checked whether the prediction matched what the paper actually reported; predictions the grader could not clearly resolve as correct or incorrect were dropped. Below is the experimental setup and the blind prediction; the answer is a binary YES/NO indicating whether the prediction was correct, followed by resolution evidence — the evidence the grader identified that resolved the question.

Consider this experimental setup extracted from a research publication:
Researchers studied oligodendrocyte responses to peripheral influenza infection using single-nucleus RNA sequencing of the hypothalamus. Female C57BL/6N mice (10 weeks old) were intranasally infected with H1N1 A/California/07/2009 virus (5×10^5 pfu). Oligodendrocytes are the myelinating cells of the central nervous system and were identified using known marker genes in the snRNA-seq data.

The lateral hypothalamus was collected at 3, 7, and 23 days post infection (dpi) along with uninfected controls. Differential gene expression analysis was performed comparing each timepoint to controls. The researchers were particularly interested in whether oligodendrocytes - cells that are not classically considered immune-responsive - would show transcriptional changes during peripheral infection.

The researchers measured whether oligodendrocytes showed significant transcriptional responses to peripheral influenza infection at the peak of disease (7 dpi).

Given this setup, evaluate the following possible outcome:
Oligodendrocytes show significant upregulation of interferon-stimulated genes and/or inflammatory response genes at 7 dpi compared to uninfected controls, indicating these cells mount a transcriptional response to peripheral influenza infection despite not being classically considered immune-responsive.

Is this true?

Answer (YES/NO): NO